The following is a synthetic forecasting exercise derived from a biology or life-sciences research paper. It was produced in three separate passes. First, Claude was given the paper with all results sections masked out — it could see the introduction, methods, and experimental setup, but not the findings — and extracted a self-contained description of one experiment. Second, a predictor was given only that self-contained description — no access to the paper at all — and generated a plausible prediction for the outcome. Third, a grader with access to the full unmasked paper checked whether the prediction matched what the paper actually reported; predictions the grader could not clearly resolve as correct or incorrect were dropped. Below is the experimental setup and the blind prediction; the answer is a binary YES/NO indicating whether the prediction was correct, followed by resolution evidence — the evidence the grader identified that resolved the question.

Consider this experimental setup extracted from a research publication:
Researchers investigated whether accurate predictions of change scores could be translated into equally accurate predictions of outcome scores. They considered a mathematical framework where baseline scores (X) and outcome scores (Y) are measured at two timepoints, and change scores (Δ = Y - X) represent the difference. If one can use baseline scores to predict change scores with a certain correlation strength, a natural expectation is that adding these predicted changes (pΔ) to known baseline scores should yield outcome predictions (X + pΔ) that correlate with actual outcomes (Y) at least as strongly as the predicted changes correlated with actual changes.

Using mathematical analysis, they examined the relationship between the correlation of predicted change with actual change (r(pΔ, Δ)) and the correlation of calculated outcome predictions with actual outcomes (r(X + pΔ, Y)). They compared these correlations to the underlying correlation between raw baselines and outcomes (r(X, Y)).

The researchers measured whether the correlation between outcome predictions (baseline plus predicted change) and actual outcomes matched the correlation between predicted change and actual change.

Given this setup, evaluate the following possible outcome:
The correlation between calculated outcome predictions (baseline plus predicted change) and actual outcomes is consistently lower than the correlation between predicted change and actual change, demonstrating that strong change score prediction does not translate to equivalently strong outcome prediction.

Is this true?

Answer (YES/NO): NO